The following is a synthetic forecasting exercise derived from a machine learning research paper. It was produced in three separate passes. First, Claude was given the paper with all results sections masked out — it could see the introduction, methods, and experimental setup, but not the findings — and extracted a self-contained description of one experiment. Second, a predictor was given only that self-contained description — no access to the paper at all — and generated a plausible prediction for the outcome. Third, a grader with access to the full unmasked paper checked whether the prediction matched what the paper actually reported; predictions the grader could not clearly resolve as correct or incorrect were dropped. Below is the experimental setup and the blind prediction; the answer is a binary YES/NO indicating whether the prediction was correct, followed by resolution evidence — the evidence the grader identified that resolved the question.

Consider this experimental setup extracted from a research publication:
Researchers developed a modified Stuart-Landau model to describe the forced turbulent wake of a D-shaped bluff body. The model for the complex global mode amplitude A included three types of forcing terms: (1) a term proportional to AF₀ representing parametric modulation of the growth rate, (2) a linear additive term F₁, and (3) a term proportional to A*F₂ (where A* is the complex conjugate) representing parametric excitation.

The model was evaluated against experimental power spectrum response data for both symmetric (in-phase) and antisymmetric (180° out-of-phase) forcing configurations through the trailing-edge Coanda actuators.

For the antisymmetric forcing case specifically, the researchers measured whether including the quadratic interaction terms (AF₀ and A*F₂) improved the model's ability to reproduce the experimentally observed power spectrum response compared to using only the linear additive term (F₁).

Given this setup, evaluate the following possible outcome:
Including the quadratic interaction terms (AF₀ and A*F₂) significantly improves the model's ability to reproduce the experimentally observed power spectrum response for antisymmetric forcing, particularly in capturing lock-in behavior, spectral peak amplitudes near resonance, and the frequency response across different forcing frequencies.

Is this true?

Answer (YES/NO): NO